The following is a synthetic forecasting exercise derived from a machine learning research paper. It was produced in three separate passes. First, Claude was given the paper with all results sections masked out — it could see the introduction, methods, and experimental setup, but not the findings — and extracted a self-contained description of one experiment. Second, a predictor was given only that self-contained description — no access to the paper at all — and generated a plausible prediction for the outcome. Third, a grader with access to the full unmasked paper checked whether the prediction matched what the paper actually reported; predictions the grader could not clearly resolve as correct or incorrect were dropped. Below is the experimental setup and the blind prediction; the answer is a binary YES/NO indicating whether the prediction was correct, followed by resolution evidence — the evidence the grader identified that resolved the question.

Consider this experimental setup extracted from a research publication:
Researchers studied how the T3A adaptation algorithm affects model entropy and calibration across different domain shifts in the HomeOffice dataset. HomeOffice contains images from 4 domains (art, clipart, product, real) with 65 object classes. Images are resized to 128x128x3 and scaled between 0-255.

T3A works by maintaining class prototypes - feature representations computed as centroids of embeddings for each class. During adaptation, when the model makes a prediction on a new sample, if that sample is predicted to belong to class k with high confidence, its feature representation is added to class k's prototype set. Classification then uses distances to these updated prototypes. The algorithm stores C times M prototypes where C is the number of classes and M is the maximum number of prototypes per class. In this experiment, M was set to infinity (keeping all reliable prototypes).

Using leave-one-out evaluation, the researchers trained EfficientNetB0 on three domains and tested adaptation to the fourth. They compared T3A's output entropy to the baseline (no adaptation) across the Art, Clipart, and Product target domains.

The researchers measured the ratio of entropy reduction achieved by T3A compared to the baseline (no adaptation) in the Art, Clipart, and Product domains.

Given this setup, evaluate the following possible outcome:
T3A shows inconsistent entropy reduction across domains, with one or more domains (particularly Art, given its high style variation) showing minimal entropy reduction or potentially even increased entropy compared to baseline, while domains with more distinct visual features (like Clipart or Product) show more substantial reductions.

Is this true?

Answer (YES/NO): NO